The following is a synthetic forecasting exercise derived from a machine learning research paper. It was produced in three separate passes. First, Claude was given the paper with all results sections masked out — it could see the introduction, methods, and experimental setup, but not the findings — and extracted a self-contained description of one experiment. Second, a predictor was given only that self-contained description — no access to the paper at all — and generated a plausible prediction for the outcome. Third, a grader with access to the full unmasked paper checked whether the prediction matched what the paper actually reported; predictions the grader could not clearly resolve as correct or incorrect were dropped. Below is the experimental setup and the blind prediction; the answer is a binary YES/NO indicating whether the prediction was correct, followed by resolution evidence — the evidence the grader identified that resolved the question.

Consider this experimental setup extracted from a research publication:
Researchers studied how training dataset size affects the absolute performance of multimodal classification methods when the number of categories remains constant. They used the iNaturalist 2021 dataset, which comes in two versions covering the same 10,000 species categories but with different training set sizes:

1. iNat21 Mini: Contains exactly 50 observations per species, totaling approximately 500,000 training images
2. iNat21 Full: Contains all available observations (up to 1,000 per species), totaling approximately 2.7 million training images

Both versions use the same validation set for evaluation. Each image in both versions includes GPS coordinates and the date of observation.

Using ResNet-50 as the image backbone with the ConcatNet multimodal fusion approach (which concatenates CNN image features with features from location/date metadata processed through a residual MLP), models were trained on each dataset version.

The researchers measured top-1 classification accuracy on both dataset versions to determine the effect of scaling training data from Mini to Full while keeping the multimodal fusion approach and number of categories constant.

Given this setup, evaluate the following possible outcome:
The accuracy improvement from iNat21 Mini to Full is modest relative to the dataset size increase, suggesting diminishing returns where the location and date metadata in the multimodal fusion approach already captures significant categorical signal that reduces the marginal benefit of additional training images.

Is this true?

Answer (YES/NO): NO